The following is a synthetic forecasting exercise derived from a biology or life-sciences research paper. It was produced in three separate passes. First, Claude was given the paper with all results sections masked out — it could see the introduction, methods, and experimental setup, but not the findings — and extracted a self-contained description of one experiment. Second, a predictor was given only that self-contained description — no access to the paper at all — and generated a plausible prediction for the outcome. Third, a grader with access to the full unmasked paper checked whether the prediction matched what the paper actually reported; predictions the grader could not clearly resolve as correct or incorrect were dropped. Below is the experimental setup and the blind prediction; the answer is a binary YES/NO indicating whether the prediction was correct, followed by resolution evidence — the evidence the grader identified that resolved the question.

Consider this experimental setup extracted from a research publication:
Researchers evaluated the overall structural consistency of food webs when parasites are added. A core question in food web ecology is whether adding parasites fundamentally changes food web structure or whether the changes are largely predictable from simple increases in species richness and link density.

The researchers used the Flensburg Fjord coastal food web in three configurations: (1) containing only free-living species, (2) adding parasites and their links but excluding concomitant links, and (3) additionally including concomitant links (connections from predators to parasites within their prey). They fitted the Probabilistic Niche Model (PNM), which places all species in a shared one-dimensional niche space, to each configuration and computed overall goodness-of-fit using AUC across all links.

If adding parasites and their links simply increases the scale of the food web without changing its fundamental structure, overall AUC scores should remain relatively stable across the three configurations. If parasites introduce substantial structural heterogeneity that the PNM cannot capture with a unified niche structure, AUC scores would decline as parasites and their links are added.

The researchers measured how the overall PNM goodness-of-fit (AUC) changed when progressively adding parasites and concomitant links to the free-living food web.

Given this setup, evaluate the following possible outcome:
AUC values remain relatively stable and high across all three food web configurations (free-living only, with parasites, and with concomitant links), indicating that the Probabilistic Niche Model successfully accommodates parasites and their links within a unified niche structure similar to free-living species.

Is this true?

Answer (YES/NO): YES